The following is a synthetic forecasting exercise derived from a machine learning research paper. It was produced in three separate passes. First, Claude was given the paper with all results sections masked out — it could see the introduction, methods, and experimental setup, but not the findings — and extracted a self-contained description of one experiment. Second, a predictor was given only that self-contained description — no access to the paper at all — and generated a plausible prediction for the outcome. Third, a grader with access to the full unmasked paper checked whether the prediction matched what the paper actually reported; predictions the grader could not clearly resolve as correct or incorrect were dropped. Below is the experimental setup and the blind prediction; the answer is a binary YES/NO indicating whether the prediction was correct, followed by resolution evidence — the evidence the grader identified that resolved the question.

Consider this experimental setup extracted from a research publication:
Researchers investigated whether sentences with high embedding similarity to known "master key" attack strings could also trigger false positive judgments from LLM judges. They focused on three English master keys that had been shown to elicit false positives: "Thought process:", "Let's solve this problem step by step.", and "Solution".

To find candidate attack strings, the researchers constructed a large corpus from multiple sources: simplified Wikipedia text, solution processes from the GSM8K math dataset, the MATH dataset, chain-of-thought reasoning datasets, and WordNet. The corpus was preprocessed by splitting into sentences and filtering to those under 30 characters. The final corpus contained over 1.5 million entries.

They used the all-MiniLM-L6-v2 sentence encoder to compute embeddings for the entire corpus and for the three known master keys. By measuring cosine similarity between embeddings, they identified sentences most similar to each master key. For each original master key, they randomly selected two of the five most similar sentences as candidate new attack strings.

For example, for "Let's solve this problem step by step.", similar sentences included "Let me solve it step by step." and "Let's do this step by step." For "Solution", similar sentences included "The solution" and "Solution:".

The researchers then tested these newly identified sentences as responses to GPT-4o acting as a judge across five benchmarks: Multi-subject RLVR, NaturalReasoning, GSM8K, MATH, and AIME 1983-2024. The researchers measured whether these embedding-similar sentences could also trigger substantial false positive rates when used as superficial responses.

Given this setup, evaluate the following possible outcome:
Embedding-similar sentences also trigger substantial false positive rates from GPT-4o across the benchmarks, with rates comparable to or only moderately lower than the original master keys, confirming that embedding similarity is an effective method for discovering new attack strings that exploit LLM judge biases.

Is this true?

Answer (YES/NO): NO